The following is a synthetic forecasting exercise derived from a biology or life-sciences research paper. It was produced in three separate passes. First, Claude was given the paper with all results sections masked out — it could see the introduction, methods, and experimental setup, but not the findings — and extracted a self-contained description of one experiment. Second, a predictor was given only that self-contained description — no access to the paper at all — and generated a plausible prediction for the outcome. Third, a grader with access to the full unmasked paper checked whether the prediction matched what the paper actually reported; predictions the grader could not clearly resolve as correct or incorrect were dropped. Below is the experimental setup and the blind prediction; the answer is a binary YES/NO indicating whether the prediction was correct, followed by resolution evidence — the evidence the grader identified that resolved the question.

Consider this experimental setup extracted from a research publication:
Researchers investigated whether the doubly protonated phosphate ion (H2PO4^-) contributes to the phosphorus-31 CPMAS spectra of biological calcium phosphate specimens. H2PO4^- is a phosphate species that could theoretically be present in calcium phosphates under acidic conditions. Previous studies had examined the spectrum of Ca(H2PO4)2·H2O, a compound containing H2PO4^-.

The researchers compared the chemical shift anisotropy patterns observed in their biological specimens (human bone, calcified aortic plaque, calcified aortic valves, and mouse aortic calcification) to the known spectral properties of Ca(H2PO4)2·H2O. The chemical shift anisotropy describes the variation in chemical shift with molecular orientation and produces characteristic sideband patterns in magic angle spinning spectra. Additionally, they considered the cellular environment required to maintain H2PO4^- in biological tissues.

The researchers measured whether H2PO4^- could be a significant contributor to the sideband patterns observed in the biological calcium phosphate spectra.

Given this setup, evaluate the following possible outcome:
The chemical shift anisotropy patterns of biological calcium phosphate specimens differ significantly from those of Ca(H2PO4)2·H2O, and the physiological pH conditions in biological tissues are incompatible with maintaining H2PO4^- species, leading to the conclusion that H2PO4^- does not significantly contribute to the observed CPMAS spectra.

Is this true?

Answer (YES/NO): YES